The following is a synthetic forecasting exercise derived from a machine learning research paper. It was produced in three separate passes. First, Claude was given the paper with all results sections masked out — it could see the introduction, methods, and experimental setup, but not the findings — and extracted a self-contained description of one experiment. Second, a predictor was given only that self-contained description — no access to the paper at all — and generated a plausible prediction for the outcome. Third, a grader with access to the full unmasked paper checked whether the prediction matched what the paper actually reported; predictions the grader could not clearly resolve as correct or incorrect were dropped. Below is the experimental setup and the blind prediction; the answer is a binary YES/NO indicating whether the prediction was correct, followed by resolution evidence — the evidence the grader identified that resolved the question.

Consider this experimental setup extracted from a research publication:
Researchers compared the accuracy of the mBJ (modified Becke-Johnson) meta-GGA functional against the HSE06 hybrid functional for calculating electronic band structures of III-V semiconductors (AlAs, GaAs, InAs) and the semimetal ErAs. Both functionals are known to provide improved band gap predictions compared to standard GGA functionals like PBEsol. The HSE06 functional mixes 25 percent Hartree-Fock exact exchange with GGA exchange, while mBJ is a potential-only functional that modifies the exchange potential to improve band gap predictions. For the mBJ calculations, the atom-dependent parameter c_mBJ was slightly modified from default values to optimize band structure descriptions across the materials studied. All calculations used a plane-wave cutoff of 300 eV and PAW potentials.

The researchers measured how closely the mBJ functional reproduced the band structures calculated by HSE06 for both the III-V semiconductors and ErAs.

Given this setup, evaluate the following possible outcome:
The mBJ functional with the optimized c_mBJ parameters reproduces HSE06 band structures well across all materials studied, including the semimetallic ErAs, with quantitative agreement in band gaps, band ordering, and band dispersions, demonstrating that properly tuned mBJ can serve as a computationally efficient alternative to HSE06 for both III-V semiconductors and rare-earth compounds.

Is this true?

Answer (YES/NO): YES